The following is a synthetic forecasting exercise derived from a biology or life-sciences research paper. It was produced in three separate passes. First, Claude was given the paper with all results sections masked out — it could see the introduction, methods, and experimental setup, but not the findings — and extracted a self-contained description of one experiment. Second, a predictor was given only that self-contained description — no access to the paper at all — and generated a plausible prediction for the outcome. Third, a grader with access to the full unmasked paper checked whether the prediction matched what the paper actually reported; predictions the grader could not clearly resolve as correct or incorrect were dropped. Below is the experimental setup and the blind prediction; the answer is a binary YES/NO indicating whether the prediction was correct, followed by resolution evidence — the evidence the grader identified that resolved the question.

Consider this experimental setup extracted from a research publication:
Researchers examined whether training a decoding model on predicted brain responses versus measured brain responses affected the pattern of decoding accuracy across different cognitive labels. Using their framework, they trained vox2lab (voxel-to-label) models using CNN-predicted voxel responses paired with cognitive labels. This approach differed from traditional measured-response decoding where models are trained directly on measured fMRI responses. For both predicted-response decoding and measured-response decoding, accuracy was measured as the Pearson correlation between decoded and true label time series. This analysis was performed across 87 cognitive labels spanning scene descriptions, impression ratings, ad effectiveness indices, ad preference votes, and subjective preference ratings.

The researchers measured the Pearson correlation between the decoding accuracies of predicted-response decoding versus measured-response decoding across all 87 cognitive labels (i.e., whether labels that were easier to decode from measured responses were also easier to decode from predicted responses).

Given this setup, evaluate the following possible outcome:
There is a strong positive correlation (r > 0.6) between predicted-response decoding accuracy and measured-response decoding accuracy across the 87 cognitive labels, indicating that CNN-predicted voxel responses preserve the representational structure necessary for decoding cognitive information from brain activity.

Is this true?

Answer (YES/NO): YES